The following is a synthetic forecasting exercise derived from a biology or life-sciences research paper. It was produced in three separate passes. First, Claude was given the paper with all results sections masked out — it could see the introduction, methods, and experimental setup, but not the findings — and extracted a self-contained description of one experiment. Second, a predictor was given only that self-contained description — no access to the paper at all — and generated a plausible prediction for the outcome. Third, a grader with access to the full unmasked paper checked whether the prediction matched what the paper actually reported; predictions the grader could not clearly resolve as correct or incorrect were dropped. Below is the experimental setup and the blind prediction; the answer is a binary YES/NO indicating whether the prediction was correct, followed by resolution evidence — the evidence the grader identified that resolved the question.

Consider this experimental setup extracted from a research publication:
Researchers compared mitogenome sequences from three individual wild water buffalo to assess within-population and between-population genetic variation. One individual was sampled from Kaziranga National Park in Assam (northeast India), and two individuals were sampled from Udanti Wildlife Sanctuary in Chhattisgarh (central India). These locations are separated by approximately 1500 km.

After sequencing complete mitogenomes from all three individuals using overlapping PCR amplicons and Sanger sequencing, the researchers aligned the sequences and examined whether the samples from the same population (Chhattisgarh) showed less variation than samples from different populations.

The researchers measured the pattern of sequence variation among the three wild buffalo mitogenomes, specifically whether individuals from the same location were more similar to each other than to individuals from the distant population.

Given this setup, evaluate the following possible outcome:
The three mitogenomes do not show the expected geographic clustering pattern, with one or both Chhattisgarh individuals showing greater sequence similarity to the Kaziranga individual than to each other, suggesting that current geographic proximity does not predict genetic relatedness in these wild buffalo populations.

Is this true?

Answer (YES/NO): NO